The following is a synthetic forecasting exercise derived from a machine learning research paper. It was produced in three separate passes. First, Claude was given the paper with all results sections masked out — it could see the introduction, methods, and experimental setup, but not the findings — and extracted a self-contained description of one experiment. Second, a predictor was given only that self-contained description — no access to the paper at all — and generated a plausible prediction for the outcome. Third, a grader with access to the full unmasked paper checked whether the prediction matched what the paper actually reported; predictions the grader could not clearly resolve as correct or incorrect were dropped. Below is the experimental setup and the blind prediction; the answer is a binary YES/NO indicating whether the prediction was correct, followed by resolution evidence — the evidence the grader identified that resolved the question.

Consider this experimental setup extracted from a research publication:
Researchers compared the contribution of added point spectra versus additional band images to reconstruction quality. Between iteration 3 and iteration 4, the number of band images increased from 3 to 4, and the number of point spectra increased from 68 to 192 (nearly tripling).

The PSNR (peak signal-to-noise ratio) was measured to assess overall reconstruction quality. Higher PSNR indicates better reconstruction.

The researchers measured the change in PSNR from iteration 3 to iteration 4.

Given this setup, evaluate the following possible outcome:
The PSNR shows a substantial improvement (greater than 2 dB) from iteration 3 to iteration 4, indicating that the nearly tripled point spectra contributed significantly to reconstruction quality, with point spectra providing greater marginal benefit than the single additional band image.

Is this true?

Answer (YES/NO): NO